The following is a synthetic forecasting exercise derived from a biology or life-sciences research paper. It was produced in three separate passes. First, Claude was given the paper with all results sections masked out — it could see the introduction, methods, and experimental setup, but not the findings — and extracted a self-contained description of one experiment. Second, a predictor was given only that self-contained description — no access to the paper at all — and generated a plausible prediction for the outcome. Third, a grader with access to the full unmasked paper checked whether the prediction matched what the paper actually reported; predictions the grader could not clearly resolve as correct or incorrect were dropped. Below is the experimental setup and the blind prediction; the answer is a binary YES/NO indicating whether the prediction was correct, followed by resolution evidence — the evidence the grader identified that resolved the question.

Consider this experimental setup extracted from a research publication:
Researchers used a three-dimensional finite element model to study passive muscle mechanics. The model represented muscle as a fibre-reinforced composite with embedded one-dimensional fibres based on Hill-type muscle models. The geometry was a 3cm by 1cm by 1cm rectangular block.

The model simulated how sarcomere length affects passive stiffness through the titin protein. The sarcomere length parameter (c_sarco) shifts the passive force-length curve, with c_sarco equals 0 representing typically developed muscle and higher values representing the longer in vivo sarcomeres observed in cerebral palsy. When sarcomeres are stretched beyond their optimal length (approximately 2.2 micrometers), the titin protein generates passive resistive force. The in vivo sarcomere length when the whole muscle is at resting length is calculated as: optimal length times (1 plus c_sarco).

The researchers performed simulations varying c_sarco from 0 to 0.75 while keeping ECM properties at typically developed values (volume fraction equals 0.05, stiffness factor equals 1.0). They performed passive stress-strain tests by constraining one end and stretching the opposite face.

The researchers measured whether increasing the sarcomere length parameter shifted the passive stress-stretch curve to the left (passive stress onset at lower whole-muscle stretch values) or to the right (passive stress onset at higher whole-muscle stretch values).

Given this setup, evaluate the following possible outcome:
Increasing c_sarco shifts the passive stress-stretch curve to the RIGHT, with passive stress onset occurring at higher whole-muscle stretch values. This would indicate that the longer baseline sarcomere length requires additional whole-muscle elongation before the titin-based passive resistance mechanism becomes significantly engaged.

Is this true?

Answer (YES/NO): NO